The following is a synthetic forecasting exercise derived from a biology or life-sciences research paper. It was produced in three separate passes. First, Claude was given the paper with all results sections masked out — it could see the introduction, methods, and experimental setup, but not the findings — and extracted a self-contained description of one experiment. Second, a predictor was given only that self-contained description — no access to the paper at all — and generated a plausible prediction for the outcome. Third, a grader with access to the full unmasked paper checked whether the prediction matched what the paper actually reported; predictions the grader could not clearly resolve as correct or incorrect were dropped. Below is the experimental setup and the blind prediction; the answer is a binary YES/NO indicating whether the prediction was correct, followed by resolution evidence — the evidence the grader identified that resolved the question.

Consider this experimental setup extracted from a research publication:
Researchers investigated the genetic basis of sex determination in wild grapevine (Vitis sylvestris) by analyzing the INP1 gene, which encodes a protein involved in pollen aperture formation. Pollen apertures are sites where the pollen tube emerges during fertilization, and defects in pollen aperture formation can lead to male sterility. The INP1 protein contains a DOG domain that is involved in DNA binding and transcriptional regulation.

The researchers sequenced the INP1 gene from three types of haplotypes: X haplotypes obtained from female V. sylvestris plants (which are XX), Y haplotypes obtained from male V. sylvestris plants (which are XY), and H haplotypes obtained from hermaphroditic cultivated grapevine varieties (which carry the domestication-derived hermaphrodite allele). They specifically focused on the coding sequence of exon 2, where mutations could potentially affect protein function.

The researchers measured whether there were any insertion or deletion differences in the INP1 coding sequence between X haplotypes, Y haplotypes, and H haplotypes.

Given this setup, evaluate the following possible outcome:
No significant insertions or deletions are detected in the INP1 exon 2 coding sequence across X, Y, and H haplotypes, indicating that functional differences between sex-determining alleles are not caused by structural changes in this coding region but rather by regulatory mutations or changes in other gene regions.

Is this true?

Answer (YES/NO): NO